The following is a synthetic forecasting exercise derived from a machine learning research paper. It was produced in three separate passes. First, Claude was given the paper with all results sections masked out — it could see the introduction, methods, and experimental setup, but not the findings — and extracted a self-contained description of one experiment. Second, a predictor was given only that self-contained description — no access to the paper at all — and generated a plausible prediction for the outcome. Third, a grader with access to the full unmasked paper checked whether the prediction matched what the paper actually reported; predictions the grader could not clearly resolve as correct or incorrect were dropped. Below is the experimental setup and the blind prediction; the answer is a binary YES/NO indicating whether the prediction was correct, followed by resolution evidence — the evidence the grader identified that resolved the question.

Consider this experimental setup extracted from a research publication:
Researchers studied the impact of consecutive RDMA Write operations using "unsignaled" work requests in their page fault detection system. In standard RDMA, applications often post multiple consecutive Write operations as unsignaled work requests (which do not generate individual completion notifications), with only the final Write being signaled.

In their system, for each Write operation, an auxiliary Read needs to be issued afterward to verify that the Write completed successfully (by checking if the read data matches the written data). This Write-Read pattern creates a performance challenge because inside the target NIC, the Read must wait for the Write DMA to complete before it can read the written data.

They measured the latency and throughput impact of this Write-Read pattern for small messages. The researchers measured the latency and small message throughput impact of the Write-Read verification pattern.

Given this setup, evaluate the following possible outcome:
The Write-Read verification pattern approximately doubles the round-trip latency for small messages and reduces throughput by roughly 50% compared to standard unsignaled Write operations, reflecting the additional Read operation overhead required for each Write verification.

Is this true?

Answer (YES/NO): NO